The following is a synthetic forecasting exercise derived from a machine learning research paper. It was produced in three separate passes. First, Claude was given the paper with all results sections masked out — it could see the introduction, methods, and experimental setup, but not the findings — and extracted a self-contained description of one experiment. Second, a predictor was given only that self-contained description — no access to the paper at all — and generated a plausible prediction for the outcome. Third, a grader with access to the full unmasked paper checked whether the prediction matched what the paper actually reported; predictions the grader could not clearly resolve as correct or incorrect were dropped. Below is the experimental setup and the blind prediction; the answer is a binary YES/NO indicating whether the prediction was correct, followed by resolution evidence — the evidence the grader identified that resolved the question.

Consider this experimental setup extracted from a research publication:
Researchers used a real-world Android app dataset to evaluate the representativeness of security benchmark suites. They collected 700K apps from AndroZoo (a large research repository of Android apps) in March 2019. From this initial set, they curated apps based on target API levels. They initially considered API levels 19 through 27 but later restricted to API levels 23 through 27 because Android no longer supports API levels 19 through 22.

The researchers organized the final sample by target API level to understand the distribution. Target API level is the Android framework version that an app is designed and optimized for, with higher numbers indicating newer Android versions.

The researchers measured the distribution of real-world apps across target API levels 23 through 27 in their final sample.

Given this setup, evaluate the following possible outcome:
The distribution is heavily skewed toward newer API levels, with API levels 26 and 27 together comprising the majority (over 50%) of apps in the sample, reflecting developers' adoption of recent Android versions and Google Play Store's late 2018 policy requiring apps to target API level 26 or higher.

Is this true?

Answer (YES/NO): NO